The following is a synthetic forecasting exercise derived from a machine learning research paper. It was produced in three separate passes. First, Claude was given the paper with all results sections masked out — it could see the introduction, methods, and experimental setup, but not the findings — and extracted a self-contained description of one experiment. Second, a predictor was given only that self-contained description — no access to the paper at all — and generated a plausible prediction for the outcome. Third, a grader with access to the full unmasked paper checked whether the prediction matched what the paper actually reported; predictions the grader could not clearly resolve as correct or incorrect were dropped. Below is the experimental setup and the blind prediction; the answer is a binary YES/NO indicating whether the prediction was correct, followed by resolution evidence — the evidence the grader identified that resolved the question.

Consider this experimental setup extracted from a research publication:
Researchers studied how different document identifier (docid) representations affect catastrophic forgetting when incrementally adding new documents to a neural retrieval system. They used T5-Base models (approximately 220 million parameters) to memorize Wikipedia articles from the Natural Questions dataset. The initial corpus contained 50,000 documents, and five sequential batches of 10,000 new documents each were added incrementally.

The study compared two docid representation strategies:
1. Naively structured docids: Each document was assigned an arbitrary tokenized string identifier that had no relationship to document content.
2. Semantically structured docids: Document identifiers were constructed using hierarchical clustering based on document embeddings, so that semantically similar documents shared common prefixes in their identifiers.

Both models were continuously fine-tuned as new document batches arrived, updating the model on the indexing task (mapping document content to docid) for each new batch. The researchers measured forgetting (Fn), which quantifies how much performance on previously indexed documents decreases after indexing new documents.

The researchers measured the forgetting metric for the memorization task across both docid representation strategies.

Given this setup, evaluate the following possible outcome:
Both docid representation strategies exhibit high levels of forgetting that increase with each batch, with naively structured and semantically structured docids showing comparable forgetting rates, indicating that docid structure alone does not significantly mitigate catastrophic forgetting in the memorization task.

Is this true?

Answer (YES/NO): NO